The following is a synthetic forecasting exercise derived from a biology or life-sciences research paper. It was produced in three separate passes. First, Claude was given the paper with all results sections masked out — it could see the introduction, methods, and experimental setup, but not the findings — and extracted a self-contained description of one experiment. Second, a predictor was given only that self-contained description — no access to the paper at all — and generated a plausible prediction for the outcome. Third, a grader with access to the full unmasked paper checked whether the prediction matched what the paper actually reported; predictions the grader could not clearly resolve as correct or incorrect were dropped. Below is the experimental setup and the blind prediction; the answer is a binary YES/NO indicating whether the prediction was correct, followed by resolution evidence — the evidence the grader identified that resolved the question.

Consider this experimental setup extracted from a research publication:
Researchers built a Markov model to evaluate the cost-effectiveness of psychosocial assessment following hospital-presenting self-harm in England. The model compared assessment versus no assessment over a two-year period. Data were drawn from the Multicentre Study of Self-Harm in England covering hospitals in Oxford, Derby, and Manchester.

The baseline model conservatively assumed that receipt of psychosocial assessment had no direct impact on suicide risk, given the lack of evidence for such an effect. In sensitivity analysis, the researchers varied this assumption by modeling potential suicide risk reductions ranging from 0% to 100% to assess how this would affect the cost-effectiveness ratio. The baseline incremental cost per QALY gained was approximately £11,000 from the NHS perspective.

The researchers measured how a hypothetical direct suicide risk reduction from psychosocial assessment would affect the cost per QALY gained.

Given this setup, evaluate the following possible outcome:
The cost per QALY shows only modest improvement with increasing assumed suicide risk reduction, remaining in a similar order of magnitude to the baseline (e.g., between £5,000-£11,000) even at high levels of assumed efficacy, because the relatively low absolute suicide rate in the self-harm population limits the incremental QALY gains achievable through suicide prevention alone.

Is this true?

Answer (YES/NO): YES